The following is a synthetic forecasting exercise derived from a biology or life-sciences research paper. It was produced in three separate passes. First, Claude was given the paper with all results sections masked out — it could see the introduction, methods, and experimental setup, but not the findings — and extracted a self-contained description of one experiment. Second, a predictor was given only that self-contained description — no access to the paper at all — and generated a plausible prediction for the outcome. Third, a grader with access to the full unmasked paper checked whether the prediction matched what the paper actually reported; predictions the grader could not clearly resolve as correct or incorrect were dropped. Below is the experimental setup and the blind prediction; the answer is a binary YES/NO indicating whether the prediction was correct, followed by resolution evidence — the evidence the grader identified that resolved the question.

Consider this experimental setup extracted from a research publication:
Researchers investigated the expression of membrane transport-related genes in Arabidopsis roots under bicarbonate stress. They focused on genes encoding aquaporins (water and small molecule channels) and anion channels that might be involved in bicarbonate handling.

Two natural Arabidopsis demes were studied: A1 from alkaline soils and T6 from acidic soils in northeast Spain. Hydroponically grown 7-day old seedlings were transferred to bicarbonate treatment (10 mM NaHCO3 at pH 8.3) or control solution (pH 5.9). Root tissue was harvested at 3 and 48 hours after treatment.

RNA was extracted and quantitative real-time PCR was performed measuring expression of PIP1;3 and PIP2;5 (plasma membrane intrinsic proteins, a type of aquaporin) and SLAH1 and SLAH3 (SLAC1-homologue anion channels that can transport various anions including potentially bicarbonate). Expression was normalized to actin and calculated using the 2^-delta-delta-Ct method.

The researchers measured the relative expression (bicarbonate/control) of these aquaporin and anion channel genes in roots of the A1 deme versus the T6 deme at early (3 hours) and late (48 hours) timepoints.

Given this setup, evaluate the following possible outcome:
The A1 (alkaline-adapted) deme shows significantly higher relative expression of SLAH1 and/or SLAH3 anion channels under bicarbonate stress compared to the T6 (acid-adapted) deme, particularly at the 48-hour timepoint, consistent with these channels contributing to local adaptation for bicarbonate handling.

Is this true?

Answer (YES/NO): NO